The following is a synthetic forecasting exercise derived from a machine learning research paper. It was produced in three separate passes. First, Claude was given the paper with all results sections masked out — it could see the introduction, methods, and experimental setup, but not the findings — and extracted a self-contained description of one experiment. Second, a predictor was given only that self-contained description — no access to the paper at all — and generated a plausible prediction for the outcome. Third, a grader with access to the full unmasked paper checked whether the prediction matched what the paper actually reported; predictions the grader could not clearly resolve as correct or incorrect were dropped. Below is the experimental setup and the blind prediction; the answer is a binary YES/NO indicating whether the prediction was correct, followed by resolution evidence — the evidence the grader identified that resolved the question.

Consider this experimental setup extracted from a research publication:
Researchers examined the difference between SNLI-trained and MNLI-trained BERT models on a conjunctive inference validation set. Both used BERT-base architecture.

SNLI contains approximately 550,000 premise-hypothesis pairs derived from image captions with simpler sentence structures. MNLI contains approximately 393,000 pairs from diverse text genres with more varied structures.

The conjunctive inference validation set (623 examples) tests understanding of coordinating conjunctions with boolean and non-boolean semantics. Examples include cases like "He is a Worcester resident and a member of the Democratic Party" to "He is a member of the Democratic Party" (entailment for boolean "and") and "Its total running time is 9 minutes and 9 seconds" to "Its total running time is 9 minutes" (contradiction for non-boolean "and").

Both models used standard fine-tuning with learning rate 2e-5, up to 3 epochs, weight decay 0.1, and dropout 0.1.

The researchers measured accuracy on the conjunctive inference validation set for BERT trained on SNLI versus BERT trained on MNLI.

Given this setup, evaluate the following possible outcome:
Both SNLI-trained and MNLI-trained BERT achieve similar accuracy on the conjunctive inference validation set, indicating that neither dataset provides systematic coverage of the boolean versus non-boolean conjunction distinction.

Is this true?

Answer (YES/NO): YES